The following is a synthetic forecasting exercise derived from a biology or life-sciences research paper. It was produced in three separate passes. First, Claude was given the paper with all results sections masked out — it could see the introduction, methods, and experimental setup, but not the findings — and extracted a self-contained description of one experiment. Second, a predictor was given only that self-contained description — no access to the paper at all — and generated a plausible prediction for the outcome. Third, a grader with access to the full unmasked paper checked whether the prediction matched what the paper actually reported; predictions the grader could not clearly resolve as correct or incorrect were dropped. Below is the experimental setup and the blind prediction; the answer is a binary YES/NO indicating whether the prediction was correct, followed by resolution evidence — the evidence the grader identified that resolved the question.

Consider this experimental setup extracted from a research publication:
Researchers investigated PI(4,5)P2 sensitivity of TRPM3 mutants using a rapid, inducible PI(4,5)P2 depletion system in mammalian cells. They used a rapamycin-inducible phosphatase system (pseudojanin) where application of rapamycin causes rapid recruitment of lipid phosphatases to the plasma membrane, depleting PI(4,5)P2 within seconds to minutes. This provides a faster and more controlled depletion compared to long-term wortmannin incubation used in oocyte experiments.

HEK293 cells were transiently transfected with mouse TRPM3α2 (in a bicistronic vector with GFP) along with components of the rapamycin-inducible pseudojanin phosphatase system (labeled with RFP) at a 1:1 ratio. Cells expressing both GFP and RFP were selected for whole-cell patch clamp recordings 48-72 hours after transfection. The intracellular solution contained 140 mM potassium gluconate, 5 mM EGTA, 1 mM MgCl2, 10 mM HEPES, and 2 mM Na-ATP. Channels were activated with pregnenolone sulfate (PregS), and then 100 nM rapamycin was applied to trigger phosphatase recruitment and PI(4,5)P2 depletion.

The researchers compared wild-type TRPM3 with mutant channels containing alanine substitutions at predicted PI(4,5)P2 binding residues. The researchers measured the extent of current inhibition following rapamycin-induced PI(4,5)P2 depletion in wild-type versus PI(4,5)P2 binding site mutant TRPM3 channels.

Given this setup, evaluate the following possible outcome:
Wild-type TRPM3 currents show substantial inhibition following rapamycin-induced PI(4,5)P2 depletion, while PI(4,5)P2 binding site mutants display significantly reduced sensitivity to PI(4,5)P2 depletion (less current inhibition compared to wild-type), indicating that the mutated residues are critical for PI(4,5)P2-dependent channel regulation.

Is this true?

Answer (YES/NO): NO